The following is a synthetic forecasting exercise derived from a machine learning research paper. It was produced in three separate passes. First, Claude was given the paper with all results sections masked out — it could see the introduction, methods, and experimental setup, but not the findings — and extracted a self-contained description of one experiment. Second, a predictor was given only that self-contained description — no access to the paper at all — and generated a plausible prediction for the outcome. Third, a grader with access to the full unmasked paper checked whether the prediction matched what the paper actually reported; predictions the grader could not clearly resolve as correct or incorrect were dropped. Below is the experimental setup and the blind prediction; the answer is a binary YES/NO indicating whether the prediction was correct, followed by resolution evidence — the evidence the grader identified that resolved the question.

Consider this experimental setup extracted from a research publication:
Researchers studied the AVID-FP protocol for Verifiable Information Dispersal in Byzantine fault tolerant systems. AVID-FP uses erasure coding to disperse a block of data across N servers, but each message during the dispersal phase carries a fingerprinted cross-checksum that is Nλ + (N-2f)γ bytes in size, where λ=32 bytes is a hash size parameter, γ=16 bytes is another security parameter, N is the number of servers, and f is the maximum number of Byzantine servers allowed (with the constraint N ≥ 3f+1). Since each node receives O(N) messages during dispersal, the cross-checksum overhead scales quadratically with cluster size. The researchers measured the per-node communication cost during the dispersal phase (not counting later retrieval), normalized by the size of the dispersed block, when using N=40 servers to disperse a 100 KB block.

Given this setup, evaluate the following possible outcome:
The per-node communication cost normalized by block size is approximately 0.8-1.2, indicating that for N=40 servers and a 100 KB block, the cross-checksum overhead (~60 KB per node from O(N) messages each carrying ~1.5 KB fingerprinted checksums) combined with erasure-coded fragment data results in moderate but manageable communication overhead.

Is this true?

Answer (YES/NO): YES